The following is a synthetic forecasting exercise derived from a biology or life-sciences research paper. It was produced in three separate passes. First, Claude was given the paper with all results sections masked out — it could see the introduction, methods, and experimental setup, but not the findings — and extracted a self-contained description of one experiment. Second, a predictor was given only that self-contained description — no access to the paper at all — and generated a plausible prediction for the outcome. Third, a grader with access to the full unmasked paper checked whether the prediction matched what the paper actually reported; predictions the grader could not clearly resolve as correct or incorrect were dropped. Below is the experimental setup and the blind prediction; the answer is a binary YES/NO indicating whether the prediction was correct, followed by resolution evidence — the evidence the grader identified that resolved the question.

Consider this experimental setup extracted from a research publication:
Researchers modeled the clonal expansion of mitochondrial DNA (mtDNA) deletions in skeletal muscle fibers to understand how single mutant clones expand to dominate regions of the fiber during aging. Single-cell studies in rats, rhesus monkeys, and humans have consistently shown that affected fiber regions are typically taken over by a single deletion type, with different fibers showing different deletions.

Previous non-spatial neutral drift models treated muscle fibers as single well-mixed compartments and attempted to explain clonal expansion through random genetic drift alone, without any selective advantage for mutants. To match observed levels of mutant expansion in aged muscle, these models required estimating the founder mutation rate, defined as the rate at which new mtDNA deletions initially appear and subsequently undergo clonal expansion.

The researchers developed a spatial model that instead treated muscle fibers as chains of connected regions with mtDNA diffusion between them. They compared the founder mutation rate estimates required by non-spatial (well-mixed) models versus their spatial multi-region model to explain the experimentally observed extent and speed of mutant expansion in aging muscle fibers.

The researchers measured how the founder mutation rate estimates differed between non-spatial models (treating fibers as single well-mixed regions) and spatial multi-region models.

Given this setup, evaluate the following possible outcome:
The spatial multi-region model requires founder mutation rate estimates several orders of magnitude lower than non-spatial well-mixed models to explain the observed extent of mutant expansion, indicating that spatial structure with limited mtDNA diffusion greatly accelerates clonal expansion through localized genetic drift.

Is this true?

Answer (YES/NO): YES